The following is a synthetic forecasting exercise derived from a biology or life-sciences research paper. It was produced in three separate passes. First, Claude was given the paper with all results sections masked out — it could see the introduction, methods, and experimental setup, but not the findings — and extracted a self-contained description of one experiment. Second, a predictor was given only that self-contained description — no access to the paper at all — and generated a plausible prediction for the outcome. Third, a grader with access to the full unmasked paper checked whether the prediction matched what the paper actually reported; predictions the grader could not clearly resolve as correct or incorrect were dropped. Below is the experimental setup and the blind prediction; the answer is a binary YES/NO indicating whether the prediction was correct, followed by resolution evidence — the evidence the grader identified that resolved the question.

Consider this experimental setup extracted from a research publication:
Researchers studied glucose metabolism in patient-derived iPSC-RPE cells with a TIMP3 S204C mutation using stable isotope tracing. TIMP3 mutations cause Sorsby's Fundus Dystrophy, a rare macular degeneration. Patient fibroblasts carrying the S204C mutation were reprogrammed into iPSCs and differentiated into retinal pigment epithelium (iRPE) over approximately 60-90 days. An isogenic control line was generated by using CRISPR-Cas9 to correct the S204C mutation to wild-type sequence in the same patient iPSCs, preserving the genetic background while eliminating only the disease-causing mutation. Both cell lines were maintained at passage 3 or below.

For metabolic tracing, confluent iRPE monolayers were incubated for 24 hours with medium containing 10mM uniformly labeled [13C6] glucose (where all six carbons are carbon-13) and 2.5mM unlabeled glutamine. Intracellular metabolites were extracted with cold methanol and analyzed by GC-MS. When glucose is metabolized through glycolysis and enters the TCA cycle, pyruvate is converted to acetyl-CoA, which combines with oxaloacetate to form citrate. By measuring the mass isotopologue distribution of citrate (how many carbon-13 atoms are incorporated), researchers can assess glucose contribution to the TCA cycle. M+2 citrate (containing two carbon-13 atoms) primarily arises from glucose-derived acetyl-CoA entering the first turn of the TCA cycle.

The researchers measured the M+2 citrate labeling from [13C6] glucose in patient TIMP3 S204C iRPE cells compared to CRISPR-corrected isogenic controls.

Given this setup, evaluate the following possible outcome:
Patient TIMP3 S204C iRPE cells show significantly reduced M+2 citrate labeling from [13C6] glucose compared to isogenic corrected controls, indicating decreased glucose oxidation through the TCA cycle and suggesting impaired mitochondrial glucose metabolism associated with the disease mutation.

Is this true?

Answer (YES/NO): NO